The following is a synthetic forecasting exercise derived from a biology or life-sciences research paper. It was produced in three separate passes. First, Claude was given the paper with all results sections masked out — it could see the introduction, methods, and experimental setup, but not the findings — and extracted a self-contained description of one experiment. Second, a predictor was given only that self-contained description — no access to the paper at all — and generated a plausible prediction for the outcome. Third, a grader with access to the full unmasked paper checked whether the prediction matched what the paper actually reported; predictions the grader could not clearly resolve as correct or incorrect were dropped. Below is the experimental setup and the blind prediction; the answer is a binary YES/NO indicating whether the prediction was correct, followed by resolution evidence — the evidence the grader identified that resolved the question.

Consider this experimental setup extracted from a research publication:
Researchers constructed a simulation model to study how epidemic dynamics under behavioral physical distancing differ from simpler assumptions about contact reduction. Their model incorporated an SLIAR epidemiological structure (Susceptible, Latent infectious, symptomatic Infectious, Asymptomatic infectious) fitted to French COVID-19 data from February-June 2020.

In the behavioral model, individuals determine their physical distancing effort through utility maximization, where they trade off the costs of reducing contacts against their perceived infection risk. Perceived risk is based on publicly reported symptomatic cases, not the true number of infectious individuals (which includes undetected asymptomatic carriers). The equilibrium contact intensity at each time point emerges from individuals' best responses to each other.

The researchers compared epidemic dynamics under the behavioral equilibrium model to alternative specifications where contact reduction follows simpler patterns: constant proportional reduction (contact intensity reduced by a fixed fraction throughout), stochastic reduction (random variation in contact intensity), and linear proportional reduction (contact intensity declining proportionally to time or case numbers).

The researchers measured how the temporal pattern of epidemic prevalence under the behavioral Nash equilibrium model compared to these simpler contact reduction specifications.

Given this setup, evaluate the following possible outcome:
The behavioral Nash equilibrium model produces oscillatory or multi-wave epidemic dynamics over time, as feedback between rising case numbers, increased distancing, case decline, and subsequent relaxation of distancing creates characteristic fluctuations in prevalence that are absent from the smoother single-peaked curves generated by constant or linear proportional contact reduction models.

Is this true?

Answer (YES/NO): NO